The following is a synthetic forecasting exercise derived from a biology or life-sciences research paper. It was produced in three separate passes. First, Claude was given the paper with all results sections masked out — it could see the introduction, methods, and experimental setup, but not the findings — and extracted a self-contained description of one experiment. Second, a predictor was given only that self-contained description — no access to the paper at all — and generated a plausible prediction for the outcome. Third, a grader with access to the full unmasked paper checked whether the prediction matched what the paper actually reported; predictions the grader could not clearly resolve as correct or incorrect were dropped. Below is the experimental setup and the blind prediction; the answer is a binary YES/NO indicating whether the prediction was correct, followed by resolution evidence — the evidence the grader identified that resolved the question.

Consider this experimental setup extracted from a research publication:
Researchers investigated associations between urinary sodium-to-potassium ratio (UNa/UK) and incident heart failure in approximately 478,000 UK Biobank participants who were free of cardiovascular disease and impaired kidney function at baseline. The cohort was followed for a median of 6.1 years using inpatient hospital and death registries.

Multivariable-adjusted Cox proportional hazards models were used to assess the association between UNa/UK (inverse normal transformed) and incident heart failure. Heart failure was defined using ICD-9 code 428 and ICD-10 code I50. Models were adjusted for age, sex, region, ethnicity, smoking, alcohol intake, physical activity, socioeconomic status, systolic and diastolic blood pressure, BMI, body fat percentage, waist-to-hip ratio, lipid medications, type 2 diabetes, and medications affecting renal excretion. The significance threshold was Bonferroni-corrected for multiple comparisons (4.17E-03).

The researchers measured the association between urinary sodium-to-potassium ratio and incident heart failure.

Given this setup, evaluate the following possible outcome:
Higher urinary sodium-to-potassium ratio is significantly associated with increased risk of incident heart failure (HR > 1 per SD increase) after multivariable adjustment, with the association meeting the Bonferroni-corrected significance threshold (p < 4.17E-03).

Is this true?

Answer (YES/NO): NO